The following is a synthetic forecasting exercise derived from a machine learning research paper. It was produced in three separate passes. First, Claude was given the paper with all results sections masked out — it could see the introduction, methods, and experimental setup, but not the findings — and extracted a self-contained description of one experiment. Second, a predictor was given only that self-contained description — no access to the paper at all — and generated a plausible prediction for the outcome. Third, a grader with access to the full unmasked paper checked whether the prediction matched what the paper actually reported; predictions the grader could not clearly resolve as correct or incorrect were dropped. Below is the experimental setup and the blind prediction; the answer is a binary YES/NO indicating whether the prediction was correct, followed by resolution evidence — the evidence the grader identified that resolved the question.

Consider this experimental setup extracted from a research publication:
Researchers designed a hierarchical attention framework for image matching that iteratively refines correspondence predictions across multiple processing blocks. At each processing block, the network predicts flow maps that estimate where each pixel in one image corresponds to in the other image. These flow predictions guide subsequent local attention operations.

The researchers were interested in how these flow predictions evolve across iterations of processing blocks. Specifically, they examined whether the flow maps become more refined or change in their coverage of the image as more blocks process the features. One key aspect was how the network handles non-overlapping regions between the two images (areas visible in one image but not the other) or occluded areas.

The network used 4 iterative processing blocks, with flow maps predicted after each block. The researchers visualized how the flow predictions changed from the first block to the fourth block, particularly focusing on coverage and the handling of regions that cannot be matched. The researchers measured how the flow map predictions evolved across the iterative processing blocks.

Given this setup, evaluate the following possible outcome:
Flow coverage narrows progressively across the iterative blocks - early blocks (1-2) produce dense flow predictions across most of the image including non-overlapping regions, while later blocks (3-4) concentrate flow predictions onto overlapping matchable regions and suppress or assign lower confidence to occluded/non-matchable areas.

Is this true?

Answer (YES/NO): YES